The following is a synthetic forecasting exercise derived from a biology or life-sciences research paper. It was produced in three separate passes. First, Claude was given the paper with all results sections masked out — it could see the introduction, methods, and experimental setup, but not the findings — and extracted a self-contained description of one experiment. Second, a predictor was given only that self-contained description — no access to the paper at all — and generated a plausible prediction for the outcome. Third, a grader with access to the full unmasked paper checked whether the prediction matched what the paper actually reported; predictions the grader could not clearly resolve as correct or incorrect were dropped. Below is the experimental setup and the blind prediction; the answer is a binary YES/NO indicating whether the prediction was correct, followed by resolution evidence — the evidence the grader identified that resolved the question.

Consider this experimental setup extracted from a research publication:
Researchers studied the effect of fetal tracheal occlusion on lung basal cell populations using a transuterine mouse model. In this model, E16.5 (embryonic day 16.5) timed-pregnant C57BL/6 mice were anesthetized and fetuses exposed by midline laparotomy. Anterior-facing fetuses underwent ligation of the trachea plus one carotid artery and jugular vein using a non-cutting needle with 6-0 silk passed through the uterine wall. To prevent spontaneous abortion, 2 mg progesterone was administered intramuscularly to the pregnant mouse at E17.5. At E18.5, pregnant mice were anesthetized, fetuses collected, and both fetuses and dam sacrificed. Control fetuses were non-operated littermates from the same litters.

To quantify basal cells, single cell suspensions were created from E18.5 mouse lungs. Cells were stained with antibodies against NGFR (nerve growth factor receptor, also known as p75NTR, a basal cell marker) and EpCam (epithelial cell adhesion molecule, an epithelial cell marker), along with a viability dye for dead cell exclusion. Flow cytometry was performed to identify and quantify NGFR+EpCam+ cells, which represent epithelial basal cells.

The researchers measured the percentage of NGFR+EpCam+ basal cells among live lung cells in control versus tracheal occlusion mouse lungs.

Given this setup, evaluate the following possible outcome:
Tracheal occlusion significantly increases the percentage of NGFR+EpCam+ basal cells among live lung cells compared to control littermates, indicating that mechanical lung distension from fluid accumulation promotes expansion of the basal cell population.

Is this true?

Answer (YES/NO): YES